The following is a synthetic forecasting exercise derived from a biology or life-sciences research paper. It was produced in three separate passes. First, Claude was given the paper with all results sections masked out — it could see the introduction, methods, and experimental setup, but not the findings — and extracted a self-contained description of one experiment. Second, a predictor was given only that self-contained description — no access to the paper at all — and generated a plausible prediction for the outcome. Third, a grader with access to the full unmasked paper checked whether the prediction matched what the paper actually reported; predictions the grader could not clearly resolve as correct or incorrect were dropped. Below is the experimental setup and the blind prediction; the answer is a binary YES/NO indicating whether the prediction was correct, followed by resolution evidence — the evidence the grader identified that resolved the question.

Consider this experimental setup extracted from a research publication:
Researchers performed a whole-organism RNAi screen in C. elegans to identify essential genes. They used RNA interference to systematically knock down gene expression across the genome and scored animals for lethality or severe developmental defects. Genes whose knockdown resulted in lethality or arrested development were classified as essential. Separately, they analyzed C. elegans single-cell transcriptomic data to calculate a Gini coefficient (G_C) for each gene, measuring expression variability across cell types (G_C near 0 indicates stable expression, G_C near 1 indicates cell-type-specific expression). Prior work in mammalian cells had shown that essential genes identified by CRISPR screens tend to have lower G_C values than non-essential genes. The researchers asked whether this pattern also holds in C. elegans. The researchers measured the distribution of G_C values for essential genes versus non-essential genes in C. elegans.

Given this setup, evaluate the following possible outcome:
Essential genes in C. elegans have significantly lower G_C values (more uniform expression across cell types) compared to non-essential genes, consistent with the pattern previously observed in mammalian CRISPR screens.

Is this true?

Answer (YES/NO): YES